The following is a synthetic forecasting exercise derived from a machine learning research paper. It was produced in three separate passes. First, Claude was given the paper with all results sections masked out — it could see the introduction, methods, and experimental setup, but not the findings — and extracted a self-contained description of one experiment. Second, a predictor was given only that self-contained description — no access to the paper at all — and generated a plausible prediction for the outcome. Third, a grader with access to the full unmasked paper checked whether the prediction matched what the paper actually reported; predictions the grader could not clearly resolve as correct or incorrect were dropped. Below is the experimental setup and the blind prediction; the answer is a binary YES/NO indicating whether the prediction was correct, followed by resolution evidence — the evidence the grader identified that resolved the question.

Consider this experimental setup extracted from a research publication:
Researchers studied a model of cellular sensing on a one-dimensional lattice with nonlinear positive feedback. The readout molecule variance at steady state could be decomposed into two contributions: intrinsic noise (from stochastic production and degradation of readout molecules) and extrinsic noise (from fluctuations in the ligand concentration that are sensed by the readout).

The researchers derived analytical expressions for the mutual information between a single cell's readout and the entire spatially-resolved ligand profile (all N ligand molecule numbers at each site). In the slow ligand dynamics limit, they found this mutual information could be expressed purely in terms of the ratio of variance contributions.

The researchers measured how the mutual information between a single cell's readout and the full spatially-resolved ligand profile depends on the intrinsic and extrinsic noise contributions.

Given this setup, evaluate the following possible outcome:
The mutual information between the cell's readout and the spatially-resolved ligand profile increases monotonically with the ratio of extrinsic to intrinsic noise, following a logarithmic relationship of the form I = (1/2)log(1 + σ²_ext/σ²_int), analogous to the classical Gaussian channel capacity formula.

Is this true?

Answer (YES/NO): YES